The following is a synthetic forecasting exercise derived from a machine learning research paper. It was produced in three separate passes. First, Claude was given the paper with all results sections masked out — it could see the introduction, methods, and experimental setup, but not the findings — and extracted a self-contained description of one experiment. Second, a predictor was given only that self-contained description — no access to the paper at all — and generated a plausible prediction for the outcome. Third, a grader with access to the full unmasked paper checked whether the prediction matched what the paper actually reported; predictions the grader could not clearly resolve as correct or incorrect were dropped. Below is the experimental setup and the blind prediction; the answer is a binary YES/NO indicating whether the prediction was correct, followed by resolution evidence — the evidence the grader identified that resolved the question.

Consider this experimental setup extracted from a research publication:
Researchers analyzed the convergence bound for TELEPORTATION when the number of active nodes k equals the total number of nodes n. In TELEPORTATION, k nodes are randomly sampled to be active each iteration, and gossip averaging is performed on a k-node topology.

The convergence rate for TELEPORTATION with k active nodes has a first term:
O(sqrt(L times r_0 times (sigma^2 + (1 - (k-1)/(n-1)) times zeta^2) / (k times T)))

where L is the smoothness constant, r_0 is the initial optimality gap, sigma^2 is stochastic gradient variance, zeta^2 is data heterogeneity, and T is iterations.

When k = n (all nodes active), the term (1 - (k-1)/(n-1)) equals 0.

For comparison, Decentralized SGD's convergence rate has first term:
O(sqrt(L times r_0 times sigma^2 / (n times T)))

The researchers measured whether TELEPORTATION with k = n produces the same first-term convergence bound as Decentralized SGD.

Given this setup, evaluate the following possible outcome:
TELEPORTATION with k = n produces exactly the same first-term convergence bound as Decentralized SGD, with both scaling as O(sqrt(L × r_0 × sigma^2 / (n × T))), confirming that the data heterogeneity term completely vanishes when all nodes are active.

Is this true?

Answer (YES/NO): YES